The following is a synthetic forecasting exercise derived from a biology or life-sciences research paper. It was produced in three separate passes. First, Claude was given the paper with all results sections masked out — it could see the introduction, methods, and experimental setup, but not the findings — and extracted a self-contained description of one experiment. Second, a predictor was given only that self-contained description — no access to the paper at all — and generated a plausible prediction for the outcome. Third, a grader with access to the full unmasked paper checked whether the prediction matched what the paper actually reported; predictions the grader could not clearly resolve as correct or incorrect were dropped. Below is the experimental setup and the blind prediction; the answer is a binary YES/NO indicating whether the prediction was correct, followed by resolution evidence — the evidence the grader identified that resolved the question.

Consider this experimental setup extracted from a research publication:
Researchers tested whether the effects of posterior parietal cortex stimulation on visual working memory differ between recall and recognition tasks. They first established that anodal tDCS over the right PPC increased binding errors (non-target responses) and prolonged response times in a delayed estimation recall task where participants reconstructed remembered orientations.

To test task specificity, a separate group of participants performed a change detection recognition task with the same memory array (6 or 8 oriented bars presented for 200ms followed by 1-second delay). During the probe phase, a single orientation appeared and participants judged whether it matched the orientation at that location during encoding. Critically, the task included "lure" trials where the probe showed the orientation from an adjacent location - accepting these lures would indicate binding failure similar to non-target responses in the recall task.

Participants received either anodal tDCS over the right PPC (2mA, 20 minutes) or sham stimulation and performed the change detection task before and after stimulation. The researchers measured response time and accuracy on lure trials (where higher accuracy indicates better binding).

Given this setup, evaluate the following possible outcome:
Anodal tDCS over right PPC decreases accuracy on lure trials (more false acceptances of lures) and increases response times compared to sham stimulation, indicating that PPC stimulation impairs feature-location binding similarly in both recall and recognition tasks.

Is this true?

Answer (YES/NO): NO